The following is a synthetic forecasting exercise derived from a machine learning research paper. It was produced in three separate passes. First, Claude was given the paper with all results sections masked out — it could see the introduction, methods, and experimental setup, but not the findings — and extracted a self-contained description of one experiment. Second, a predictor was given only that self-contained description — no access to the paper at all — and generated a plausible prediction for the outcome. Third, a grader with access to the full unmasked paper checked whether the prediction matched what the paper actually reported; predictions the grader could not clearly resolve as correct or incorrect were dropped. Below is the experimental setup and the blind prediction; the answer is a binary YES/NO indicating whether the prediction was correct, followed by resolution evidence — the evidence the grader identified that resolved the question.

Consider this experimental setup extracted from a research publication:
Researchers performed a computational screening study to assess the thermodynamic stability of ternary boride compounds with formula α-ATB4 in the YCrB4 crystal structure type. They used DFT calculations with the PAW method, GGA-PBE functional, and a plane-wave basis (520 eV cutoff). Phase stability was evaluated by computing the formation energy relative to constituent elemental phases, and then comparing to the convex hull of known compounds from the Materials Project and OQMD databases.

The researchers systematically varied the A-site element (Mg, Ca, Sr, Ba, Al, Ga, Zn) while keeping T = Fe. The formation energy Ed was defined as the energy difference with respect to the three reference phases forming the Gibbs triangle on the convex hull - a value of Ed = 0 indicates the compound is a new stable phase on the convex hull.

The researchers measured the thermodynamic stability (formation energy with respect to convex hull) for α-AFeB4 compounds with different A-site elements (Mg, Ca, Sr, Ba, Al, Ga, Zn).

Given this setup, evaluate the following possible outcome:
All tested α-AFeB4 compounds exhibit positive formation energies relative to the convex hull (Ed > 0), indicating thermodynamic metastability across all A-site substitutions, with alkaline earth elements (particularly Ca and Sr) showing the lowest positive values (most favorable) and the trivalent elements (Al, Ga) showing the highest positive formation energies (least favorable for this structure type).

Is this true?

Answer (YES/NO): NO